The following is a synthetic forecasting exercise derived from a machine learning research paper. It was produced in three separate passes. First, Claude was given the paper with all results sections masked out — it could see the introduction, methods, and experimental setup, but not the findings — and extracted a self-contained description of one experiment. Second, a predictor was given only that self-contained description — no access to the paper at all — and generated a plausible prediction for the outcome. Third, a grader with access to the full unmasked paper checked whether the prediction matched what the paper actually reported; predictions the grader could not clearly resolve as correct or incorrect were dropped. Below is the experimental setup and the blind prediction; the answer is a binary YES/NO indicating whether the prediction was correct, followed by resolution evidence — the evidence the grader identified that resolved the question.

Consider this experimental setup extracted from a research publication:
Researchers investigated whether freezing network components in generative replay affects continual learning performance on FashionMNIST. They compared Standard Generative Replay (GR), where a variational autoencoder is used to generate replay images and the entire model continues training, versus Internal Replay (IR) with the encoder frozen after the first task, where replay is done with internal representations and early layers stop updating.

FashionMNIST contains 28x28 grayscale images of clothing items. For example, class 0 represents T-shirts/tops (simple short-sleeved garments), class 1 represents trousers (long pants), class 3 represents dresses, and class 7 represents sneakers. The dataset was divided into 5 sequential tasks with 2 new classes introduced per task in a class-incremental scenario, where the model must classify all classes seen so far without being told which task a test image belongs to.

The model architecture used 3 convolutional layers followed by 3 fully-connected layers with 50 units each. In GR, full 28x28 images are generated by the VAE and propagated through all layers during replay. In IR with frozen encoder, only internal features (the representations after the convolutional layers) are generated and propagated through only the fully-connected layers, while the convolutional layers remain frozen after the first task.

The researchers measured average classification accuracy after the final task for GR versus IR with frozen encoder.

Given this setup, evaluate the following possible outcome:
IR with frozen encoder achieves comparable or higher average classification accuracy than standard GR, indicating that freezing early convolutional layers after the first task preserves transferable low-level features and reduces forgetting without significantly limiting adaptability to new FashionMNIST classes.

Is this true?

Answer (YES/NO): YES